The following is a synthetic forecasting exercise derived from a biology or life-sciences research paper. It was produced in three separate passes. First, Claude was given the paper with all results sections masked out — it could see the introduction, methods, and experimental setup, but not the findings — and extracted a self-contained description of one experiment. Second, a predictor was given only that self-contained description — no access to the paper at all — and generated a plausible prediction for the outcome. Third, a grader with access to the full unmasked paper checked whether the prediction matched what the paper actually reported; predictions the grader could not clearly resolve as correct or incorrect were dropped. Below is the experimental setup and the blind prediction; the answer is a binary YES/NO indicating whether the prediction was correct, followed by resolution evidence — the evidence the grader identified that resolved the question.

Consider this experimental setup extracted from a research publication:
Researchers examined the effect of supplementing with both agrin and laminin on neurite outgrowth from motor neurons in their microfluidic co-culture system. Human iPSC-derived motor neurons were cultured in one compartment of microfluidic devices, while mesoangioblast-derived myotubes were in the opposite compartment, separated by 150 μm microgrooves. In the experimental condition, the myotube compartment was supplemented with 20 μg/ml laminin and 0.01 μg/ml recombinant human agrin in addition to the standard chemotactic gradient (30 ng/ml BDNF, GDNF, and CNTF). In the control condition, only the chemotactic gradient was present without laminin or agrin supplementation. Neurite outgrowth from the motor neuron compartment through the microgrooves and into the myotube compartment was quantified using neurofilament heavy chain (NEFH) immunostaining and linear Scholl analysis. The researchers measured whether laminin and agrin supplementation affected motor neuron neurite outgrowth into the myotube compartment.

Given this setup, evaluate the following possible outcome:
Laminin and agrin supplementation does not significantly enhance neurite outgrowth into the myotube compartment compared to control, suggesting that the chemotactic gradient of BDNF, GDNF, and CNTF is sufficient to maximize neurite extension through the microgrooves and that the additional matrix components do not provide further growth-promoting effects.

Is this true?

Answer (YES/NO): NO